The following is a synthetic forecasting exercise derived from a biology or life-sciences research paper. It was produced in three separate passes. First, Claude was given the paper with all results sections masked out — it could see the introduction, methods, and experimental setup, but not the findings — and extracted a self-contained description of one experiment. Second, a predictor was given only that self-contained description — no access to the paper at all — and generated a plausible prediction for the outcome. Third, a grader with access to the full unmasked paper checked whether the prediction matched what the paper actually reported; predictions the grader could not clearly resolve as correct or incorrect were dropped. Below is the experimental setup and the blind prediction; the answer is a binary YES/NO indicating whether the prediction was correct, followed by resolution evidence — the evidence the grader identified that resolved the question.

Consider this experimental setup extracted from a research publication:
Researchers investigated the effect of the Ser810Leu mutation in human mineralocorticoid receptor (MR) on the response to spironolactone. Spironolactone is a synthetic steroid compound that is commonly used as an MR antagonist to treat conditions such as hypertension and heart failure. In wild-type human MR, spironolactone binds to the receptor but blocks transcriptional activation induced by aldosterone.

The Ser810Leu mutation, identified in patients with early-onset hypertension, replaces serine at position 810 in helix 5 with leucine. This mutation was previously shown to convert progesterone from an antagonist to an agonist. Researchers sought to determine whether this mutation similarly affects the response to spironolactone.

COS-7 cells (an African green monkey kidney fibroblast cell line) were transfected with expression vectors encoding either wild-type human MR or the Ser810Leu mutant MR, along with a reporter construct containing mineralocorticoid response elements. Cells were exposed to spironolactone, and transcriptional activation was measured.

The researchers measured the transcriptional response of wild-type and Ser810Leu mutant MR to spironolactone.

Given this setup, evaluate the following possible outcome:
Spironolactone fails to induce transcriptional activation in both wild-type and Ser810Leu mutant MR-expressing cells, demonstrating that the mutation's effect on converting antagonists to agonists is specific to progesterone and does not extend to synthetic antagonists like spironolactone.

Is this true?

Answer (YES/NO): NO